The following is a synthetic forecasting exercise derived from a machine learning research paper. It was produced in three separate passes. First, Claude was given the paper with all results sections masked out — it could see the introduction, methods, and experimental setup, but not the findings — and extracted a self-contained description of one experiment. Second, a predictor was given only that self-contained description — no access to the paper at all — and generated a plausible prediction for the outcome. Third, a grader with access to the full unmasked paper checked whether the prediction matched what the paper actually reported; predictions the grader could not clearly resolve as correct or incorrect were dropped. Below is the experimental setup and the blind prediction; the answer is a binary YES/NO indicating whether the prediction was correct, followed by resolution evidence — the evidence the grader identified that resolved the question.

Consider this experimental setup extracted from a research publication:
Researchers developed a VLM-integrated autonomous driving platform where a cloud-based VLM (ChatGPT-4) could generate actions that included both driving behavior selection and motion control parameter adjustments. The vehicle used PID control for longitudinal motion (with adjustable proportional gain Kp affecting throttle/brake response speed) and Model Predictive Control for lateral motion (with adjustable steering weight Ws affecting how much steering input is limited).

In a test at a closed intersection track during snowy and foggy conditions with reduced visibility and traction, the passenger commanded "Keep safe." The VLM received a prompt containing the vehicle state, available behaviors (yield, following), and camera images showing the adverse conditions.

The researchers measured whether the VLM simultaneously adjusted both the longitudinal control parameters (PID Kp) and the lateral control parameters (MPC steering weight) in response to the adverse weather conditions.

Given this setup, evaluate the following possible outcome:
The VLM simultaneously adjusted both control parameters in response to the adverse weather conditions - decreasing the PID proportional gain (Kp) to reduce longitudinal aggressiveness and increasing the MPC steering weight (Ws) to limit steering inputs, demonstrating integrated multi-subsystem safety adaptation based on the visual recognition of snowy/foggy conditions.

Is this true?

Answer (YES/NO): YES